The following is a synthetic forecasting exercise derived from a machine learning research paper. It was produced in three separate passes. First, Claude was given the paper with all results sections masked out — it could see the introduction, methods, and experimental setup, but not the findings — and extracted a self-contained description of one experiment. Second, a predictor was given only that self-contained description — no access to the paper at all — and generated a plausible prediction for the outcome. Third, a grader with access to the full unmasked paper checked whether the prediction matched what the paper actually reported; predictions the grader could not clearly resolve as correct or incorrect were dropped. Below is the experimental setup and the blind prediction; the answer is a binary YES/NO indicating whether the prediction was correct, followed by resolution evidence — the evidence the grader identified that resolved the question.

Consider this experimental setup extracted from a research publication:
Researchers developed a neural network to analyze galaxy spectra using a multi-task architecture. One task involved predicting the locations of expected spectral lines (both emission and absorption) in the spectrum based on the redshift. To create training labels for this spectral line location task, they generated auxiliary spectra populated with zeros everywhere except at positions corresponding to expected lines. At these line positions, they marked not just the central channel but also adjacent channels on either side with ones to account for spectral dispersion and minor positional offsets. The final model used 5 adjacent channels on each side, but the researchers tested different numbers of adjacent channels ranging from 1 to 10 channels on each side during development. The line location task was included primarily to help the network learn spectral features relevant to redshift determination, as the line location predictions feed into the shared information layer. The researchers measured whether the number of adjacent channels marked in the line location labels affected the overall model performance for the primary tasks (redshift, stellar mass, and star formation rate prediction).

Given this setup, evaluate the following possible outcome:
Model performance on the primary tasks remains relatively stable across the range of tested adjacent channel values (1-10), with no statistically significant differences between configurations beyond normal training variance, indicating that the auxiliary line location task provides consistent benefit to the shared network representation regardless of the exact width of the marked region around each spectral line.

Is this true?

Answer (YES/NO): YES